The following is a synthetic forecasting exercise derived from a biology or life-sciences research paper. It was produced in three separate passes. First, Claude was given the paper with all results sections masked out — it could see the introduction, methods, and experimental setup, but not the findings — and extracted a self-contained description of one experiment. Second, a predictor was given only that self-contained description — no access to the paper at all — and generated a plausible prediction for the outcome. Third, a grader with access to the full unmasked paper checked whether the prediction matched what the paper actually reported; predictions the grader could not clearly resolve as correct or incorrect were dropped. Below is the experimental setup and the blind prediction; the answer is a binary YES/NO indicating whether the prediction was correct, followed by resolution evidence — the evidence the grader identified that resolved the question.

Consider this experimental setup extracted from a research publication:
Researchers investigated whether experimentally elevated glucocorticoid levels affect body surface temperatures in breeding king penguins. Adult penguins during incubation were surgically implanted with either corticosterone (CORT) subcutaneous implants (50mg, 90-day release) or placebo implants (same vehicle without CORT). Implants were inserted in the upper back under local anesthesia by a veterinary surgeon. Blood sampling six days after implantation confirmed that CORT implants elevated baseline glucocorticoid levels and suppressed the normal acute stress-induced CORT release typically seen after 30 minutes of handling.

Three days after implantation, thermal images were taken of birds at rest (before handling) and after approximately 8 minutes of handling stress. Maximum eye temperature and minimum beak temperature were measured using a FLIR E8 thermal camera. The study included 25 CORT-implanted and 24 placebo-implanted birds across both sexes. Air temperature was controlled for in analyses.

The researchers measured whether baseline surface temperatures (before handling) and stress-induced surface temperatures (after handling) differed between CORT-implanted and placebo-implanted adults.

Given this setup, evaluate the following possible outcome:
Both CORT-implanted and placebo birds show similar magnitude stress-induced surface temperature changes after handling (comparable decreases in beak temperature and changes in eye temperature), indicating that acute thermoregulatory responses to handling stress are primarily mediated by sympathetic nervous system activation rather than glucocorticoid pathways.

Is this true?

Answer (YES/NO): YES